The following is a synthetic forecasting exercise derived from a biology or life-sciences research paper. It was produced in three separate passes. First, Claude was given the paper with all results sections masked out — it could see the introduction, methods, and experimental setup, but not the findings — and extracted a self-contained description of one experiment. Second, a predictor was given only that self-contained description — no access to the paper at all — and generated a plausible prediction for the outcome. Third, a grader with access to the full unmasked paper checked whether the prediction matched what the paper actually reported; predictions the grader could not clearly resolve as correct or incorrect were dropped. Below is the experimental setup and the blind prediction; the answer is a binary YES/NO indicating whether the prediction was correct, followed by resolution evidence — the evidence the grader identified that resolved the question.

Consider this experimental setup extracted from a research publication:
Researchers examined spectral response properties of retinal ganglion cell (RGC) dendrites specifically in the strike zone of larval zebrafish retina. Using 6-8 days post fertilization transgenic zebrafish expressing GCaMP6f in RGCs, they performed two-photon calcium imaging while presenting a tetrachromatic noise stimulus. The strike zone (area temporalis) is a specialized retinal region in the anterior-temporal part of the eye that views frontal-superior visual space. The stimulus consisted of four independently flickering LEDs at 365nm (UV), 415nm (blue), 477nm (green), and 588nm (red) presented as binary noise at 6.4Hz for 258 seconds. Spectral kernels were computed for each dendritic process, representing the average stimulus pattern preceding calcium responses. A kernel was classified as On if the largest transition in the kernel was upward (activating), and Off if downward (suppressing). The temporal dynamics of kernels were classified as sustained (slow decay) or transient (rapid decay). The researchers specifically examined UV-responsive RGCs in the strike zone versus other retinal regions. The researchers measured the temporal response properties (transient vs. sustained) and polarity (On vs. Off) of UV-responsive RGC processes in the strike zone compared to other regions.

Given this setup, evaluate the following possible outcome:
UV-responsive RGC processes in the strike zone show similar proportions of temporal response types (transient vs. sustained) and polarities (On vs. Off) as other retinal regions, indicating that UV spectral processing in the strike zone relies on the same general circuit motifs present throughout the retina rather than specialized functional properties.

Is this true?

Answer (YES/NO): NO